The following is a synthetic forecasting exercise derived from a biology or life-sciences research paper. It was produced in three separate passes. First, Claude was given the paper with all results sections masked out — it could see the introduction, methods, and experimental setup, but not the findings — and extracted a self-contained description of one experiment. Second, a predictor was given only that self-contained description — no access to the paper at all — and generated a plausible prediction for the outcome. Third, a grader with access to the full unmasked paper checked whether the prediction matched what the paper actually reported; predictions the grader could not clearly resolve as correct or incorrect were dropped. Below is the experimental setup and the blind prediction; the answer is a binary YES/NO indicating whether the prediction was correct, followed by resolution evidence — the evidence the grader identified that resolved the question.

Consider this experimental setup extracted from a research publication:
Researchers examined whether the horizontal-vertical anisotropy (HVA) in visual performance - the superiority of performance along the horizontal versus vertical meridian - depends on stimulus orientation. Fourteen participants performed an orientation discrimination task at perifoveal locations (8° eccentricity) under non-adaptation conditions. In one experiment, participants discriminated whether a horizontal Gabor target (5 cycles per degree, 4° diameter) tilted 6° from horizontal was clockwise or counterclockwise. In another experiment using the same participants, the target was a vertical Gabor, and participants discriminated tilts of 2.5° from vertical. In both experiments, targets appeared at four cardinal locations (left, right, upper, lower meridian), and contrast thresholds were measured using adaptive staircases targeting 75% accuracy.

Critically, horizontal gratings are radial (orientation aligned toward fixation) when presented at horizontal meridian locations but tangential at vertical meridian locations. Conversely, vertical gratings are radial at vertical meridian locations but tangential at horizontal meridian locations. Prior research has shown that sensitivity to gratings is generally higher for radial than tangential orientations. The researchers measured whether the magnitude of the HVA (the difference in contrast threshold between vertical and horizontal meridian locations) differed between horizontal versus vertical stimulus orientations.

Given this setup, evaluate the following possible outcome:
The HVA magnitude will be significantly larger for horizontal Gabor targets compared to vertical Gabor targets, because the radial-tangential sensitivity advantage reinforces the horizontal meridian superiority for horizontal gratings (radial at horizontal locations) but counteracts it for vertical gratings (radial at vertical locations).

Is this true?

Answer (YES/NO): YES